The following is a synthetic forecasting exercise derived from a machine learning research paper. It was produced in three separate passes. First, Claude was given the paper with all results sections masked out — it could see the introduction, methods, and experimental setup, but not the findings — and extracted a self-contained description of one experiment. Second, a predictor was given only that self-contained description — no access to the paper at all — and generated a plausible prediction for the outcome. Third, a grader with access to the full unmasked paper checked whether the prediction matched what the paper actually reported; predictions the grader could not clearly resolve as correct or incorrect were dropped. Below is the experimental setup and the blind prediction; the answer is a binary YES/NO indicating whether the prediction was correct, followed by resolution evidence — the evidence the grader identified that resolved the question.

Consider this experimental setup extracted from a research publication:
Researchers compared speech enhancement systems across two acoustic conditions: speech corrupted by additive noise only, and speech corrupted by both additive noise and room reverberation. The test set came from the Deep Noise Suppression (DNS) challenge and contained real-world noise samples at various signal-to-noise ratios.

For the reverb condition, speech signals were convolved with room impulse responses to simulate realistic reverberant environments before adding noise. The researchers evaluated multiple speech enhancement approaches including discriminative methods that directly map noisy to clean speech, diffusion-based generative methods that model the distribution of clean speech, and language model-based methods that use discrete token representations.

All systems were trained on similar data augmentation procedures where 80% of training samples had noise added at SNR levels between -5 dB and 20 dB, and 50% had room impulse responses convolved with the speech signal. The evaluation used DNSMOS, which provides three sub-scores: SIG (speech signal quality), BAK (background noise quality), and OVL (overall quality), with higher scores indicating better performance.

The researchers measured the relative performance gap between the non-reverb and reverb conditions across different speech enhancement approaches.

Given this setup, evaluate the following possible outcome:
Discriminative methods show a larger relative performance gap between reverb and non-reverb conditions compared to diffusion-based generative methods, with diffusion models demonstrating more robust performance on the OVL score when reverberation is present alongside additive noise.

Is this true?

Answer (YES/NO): NO